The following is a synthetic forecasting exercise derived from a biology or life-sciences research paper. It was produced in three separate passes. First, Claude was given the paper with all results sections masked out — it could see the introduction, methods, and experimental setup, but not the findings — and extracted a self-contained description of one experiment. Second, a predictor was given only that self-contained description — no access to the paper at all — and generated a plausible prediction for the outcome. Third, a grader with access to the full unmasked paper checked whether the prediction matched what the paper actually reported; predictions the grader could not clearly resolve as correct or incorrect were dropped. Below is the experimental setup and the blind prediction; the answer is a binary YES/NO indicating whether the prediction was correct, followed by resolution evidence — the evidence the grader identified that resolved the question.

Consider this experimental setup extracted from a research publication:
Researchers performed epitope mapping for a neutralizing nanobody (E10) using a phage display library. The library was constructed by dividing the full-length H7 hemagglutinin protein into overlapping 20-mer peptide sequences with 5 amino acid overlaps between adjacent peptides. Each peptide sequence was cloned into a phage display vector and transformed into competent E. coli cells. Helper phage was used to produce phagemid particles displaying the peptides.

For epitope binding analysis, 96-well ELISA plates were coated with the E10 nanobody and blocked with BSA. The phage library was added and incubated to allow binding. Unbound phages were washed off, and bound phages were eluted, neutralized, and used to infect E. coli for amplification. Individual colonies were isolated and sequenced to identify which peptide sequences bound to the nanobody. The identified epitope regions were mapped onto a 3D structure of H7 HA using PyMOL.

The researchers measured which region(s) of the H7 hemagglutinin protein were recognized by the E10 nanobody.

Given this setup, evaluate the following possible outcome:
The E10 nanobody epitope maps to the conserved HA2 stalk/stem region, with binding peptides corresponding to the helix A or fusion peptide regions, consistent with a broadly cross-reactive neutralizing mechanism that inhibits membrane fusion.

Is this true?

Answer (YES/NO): NO